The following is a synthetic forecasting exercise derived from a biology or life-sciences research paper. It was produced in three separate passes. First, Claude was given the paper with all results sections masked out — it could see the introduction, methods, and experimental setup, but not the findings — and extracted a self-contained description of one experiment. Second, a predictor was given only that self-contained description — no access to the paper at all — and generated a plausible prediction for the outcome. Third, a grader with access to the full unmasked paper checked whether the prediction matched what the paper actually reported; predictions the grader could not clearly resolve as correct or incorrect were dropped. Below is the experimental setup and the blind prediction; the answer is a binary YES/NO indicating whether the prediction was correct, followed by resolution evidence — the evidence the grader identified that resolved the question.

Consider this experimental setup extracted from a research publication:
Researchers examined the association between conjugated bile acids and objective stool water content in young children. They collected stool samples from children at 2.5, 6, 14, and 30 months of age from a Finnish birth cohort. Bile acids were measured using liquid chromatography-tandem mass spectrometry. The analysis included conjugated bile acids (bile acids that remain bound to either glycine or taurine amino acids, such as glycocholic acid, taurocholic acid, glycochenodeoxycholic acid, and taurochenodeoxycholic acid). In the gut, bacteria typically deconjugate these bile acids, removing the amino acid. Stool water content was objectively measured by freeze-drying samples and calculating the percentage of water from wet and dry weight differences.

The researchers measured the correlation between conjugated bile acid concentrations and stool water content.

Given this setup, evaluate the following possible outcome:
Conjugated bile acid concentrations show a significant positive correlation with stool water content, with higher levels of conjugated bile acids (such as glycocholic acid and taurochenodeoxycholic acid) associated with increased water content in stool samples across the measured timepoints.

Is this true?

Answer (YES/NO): YES